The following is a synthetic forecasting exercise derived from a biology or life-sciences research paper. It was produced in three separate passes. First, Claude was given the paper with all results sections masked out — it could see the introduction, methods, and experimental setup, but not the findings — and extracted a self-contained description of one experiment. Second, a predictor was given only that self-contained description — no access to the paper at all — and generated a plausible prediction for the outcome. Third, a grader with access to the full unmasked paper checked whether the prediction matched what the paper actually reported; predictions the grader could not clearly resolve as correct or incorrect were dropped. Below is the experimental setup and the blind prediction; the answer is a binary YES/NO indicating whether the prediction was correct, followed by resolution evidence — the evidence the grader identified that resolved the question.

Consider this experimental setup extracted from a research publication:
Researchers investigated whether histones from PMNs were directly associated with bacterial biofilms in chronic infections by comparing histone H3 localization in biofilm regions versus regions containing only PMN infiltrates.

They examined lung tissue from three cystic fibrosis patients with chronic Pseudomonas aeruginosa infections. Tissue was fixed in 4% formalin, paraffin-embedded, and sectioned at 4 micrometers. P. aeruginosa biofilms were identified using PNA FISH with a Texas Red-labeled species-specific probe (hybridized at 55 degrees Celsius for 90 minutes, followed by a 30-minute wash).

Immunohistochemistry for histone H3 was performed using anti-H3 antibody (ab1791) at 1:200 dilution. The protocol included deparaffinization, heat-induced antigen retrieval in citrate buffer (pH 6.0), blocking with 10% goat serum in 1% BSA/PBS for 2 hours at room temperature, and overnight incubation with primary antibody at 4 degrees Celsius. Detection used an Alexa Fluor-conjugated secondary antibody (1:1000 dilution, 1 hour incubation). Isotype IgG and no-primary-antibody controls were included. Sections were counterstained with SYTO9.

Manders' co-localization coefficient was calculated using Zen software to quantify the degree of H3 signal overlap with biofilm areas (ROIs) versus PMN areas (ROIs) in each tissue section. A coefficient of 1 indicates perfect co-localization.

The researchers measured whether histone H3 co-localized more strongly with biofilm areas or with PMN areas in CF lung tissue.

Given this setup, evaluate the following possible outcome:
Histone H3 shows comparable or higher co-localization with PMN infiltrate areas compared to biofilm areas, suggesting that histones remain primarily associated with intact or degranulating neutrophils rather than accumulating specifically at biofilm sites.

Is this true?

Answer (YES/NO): YES